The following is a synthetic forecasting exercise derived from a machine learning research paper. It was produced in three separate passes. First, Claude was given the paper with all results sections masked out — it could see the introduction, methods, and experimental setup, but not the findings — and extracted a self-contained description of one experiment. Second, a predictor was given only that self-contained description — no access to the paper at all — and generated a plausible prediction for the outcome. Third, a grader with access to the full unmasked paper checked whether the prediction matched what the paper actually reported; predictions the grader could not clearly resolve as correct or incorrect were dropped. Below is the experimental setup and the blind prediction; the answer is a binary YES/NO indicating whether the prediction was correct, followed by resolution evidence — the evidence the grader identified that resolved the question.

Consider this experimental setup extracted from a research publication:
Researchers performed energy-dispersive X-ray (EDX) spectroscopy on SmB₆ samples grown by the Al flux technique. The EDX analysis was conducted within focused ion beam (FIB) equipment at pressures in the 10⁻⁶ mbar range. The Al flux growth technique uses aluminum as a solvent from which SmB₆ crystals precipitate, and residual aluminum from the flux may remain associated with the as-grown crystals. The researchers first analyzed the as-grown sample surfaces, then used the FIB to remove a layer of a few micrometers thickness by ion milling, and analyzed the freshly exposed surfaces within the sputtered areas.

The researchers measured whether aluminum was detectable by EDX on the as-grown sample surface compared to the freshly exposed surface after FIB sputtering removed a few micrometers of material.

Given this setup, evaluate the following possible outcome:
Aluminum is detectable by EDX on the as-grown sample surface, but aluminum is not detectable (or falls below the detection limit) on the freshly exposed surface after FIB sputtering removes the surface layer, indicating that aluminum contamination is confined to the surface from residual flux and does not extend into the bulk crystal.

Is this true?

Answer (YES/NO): YES